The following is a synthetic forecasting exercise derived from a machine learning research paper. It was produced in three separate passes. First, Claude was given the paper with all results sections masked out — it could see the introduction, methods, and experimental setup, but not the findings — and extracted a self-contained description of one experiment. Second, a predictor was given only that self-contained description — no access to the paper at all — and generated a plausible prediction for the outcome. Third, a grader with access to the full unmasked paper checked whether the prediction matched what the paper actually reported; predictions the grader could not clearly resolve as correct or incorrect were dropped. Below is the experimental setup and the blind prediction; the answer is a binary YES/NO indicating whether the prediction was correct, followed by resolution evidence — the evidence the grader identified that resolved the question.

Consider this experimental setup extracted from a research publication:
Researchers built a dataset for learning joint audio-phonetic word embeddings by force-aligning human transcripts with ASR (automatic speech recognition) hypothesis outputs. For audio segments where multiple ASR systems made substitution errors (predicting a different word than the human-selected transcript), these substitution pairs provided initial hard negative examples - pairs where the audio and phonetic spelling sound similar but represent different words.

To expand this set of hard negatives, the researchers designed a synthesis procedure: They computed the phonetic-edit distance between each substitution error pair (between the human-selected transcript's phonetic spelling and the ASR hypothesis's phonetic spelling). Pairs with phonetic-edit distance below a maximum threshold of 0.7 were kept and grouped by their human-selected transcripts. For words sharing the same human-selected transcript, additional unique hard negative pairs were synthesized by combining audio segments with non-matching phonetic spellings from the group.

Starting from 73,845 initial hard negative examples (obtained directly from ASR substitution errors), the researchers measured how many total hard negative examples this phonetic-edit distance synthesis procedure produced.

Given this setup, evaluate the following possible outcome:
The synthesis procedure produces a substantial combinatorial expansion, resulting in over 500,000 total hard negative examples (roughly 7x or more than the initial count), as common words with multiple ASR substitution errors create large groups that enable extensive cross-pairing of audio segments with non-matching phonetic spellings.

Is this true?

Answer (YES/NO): NO